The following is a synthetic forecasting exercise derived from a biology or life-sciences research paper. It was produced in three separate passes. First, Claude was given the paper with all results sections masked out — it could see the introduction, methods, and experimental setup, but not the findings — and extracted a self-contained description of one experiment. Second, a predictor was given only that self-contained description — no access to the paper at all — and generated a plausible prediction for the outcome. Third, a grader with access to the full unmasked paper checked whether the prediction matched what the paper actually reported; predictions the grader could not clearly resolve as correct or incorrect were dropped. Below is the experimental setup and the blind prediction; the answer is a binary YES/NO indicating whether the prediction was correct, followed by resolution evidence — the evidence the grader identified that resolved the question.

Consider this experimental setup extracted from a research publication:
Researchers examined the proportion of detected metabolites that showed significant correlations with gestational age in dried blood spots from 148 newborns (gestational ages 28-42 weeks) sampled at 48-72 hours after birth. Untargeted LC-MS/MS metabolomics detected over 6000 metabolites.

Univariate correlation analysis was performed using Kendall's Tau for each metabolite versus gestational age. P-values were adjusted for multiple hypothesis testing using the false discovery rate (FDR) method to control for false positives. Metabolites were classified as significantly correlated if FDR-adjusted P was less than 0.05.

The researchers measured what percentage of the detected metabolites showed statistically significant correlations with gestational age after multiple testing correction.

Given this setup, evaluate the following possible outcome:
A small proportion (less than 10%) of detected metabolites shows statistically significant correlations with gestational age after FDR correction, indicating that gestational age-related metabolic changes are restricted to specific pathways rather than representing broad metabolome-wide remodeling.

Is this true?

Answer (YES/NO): NO